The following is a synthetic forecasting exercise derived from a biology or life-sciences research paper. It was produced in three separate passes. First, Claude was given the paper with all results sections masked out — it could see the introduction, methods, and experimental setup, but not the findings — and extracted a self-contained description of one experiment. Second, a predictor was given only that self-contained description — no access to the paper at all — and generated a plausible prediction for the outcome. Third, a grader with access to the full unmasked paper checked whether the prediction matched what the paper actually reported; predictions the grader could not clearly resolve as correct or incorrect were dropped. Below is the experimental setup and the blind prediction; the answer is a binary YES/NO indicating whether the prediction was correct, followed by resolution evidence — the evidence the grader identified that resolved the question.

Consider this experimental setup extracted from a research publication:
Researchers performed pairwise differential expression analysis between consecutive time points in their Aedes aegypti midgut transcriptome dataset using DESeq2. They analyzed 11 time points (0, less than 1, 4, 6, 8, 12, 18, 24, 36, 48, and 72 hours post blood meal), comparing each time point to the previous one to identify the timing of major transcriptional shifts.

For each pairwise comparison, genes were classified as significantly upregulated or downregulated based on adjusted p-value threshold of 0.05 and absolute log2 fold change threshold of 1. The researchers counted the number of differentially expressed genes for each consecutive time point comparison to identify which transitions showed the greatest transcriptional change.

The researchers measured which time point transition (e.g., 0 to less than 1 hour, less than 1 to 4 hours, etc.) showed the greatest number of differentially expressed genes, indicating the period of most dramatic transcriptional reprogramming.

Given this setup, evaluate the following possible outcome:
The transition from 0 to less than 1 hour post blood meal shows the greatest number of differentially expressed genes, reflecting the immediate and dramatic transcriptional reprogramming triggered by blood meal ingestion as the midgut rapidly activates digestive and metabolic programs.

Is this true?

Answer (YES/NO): NO